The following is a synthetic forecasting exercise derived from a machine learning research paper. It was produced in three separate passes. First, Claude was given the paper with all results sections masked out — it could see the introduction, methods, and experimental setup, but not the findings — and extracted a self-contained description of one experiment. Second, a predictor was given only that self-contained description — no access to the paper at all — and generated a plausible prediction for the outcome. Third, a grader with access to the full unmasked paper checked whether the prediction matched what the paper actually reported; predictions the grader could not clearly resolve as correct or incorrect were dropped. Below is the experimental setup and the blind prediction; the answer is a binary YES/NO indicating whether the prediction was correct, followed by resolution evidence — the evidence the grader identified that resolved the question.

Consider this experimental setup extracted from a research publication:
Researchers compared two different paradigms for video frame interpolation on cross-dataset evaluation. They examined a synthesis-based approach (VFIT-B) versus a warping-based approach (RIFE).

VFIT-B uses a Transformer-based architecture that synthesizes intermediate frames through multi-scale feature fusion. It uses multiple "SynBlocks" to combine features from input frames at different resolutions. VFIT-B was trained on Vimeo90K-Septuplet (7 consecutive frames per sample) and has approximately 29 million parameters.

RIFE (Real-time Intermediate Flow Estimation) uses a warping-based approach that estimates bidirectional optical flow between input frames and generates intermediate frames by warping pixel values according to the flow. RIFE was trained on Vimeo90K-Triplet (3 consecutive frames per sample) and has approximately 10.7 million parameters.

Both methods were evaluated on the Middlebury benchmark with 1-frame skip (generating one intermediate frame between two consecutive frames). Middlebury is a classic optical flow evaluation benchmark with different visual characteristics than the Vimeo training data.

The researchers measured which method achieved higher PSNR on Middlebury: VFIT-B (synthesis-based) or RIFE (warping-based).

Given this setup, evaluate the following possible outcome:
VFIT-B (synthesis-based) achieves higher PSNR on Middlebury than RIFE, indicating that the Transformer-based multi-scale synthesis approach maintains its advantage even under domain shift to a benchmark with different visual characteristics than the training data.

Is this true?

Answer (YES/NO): NO